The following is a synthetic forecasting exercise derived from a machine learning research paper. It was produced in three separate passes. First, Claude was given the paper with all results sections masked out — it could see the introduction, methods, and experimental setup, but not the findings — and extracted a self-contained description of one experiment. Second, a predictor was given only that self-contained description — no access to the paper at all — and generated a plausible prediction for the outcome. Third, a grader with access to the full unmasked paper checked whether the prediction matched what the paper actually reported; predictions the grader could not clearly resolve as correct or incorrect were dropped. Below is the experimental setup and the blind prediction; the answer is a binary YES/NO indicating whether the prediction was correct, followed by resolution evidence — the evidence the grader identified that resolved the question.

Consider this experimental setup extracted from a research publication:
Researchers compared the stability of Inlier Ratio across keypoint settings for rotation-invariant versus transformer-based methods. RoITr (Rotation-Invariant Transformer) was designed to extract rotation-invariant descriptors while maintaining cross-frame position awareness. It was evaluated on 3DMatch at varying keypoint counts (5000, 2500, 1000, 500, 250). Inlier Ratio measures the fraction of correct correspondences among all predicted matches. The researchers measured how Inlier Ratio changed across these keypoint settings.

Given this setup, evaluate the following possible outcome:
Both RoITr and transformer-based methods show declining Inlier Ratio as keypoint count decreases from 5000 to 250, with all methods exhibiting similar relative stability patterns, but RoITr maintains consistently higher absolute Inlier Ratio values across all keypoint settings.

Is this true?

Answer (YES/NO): NO